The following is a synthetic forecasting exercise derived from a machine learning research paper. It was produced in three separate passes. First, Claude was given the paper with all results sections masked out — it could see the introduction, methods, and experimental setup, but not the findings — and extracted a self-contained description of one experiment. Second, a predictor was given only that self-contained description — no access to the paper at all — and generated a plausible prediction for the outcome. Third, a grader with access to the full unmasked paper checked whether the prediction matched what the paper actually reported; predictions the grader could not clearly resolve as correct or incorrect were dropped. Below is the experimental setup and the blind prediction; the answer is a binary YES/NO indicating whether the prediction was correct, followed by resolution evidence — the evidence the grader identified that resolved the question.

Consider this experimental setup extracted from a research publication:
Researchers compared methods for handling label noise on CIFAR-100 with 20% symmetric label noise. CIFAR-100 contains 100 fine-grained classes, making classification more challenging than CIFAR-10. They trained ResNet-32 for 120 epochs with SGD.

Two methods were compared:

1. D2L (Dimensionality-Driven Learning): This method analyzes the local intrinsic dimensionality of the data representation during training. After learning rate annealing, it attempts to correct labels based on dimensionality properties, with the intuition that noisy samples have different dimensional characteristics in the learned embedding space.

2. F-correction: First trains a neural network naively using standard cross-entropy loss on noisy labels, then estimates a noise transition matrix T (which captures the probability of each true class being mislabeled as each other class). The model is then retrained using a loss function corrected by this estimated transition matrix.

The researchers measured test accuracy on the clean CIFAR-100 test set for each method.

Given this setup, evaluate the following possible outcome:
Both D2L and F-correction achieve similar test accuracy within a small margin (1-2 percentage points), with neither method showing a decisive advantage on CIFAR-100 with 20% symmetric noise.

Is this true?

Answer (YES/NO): NO